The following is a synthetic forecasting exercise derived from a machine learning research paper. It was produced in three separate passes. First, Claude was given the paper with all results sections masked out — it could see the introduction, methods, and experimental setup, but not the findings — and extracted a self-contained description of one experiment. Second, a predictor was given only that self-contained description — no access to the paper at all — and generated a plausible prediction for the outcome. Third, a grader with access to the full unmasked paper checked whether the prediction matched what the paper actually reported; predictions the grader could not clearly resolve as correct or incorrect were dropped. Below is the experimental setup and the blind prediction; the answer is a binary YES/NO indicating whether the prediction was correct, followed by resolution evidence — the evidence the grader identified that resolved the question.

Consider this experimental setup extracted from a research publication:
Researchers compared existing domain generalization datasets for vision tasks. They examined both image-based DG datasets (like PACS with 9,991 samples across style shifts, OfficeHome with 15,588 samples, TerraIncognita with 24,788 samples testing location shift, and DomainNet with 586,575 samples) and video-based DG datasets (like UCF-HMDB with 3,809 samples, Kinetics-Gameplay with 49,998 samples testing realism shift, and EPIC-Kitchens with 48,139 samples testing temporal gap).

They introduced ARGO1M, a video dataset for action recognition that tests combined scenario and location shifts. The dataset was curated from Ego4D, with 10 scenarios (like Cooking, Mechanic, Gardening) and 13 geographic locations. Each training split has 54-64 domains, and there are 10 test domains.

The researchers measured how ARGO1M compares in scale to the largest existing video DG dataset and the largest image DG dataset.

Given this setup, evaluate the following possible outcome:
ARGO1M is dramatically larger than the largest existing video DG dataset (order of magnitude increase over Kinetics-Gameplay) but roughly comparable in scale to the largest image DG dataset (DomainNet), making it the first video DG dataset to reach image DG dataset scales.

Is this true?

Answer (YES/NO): NO